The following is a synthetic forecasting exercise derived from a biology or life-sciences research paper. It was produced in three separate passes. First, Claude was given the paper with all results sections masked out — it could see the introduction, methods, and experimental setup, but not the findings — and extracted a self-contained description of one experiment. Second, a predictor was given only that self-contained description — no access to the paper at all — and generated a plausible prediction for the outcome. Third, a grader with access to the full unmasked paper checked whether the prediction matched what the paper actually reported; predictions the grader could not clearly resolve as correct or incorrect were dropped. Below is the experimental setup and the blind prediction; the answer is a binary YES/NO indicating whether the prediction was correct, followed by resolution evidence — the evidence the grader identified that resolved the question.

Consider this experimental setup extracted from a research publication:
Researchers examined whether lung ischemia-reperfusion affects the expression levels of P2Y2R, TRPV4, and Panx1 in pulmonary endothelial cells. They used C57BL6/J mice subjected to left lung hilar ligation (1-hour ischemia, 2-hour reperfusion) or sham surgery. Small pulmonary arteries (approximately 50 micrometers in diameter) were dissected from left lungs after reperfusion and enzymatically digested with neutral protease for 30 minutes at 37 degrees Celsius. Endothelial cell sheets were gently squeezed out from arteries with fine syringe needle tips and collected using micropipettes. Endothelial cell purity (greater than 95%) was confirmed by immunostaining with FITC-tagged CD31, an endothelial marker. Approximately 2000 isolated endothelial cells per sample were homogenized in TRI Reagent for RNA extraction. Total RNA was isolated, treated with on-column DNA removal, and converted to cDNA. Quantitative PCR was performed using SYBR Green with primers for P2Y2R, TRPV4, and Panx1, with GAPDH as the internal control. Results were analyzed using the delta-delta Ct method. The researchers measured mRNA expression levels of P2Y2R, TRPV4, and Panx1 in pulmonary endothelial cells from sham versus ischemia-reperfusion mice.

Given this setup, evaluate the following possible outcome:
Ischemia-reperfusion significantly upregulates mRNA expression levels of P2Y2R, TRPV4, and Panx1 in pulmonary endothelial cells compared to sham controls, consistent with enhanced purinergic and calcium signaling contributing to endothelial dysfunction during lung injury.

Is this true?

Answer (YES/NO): NO